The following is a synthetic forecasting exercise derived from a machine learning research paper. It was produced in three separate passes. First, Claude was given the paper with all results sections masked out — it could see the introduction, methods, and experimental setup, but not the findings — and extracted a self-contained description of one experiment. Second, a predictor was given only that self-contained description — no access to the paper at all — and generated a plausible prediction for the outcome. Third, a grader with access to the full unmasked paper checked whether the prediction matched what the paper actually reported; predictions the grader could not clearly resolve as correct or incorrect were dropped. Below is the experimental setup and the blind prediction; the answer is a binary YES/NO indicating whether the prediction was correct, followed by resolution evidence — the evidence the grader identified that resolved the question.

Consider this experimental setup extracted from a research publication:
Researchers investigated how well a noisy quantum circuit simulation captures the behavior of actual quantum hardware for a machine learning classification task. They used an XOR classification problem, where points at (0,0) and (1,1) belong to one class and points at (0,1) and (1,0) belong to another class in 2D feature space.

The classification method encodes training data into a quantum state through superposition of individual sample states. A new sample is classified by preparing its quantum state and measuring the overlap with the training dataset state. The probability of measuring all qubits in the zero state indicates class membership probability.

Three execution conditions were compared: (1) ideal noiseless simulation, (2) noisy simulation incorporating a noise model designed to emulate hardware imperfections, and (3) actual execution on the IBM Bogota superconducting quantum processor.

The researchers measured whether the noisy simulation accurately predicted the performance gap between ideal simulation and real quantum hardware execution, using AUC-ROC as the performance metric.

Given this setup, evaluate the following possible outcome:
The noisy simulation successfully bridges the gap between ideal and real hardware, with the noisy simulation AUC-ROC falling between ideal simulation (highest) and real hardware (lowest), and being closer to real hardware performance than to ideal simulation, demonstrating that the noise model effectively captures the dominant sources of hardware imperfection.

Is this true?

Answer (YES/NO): NO